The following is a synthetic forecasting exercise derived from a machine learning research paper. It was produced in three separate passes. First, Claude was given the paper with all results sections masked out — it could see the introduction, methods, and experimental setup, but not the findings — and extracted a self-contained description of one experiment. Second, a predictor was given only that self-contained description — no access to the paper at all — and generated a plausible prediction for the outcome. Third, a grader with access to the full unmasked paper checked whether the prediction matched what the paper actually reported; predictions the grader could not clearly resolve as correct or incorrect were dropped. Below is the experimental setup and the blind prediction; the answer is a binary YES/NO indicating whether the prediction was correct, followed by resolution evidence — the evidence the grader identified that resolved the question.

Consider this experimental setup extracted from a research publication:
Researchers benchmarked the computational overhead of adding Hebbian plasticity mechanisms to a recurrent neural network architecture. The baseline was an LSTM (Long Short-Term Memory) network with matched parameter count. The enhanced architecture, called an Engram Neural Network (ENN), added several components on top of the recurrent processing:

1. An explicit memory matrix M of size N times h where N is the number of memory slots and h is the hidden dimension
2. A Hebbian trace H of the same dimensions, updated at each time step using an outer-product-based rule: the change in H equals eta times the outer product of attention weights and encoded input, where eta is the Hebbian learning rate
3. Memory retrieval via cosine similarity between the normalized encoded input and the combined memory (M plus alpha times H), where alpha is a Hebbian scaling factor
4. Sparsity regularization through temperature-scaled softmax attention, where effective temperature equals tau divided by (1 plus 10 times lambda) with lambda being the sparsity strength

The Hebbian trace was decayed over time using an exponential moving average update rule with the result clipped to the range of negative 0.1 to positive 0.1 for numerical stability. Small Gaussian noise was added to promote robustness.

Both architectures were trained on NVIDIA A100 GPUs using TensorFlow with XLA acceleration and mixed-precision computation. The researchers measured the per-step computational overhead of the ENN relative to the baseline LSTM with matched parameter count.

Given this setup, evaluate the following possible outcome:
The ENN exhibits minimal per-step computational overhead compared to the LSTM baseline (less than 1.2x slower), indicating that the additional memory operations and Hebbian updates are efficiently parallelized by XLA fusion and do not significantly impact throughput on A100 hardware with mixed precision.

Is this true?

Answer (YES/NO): YES